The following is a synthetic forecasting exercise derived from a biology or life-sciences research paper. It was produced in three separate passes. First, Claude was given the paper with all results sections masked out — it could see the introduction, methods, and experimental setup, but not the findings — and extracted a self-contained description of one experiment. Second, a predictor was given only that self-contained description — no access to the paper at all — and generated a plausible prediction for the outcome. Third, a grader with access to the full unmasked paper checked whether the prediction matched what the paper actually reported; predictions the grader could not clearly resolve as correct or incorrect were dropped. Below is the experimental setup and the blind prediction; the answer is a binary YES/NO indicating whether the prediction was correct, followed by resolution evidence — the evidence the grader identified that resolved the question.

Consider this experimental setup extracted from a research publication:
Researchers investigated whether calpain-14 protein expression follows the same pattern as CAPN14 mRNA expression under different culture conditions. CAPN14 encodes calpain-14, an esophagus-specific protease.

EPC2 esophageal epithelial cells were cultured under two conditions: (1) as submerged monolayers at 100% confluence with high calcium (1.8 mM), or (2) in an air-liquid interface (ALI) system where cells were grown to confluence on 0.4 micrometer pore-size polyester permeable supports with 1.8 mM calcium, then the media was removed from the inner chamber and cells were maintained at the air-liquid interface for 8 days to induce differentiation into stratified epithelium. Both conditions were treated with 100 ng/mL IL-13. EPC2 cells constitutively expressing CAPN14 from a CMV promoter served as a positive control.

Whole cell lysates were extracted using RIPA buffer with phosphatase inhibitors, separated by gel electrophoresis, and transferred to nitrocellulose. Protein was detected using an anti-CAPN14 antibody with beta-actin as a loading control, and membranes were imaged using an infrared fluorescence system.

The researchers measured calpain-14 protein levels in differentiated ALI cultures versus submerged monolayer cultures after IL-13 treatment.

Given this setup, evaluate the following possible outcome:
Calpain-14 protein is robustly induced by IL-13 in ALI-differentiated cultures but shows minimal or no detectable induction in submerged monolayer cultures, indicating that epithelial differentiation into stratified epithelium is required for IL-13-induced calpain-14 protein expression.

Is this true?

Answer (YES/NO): YES